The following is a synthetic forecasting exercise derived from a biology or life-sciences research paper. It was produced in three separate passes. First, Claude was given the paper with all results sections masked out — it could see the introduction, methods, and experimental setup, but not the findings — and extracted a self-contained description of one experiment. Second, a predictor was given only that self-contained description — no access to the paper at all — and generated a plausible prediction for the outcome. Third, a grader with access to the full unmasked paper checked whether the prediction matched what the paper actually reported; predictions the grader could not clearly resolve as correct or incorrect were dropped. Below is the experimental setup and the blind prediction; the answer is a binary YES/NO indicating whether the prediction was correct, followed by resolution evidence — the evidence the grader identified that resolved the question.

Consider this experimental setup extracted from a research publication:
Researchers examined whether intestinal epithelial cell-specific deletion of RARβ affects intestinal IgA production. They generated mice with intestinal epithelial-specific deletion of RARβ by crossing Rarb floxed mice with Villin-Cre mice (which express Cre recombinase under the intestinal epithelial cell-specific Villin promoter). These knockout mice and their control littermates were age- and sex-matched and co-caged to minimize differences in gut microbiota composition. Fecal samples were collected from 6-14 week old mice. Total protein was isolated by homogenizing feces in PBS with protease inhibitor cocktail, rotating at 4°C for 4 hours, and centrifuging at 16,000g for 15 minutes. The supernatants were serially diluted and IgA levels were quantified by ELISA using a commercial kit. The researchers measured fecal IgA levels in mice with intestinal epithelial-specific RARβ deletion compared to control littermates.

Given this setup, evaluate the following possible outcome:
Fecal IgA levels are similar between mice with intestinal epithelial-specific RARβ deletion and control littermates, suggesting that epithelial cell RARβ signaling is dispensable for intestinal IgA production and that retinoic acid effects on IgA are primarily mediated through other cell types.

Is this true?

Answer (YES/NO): NO